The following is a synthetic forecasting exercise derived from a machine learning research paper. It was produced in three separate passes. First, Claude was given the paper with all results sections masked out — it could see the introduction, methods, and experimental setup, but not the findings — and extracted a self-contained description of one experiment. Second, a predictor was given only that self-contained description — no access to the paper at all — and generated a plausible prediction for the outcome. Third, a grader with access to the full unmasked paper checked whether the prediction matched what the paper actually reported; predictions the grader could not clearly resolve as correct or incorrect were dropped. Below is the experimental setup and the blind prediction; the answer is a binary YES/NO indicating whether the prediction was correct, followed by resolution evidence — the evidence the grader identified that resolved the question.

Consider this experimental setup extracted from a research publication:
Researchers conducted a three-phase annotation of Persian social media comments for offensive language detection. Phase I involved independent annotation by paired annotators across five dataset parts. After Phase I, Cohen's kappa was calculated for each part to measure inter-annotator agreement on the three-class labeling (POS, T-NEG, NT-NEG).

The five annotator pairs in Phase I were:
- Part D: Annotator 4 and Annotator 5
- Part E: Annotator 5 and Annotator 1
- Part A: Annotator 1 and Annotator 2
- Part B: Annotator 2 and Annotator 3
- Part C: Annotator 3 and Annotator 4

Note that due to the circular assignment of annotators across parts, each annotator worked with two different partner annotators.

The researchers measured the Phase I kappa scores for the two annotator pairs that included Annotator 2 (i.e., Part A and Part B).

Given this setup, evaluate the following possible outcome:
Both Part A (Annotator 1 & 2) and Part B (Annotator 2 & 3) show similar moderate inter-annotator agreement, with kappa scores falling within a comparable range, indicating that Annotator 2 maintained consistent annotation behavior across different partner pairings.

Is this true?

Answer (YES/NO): YES